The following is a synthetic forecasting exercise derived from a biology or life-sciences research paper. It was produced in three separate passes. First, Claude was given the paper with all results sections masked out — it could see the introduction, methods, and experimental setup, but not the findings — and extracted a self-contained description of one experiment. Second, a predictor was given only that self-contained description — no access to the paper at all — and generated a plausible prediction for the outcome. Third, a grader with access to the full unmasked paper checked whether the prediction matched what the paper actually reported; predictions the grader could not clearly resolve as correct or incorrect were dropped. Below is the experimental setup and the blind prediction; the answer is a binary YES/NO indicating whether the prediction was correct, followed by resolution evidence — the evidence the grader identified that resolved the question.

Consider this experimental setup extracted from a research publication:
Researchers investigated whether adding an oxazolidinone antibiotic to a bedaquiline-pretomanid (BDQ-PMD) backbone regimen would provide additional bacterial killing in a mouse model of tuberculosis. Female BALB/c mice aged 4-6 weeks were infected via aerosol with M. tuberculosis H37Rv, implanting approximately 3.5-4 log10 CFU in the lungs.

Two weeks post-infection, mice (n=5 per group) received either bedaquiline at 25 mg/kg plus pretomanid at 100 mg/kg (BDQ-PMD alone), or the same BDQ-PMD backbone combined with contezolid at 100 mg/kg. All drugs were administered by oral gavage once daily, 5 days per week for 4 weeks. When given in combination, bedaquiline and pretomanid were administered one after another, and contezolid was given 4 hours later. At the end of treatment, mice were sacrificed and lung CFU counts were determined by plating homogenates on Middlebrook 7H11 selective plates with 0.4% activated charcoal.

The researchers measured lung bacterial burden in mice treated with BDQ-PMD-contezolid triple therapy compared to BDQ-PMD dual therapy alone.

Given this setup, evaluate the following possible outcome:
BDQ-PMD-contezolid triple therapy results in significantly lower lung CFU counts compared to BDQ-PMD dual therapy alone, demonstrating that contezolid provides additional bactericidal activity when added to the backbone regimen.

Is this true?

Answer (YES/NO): YES